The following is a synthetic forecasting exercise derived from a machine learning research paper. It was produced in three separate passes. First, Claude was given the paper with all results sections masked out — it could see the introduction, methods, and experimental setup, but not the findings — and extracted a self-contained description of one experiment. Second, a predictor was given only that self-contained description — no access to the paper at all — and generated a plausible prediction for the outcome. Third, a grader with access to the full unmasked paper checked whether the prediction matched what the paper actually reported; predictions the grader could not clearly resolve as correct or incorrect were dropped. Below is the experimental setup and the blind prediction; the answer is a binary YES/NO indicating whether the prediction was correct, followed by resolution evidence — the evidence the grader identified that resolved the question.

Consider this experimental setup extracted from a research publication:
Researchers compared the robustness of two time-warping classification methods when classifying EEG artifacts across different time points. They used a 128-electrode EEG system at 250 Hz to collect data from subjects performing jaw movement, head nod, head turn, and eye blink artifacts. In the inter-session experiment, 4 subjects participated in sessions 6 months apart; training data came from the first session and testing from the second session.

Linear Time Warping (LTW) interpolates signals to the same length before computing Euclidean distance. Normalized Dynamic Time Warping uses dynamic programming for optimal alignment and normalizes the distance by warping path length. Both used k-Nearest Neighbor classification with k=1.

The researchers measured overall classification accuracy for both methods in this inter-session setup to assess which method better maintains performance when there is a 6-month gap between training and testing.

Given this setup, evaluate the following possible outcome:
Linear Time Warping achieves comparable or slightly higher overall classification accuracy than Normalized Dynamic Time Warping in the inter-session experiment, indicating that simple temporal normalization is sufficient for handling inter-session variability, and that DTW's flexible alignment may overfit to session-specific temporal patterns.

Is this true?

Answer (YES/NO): NO